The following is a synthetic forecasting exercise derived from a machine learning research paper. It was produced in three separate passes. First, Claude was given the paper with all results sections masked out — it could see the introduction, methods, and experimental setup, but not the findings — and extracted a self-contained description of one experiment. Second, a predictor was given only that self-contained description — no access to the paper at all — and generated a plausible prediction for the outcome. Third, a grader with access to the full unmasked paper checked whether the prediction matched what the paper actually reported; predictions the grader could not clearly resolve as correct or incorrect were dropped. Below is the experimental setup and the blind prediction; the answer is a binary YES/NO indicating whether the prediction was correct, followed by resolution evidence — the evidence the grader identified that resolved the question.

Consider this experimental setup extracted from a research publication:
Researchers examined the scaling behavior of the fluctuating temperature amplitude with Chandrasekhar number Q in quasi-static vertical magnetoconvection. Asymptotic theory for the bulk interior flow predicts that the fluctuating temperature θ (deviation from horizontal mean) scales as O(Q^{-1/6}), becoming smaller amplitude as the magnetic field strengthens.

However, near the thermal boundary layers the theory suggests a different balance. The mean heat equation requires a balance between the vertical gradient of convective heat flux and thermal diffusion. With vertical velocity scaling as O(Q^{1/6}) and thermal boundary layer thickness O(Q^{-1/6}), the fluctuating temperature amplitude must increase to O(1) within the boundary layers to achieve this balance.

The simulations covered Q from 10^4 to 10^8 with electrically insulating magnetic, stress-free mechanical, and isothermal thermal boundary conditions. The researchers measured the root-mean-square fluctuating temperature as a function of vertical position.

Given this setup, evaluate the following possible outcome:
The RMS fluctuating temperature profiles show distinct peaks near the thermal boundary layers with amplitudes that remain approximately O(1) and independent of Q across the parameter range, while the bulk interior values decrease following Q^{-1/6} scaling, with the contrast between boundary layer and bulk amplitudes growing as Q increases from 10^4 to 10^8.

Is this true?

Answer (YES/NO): NO